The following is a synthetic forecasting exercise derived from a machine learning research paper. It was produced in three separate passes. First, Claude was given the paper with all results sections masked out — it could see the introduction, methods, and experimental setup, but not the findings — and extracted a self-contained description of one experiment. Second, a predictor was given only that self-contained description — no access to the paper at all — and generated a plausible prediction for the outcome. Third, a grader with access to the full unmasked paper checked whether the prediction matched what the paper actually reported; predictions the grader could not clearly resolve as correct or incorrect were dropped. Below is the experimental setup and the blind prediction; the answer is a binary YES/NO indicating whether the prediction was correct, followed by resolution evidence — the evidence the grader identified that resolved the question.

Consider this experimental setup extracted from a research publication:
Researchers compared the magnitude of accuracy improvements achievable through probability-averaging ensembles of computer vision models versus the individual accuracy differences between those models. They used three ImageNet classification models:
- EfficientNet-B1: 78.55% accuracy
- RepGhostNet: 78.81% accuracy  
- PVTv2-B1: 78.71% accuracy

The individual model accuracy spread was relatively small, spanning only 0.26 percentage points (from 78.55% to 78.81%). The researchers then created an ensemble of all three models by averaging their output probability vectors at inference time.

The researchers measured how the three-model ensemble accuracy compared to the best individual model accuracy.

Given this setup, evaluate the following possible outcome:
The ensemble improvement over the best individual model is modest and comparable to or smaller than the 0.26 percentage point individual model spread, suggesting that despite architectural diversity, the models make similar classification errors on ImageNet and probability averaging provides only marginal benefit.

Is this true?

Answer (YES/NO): NO